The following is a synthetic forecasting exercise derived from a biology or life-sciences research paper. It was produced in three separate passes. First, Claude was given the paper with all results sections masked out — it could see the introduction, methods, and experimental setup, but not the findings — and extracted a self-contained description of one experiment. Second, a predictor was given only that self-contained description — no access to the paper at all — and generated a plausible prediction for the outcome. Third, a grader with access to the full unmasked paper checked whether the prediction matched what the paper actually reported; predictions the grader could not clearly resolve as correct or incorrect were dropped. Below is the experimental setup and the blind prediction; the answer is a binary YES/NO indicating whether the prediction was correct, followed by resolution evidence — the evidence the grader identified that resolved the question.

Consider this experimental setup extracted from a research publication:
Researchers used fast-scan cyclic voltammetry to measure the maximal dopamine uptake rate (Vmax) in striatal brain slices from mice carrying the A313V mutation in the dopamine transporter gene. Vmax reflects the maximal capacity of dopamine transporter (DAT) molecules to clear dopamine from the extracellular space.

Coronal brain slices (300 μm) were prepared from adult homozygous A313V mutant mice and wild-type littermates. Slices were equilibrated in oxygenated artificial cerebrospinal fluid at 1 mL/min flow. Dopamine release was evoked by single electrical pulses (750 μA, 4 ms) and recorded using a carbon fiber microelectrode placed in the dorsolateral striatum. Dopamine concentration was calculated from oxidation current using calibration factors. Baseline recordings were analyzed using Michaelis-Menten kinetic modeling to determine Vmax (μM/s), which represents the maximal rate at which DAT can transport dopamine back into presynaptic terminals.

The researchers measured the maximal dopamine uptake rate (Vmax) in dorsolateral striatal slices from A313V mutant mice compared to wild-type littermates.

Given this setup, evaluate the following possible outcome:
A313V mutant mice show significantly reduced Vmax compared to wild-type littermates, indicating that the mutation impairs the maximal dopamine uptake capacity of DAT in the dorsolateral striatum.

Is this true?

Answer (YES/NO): YES